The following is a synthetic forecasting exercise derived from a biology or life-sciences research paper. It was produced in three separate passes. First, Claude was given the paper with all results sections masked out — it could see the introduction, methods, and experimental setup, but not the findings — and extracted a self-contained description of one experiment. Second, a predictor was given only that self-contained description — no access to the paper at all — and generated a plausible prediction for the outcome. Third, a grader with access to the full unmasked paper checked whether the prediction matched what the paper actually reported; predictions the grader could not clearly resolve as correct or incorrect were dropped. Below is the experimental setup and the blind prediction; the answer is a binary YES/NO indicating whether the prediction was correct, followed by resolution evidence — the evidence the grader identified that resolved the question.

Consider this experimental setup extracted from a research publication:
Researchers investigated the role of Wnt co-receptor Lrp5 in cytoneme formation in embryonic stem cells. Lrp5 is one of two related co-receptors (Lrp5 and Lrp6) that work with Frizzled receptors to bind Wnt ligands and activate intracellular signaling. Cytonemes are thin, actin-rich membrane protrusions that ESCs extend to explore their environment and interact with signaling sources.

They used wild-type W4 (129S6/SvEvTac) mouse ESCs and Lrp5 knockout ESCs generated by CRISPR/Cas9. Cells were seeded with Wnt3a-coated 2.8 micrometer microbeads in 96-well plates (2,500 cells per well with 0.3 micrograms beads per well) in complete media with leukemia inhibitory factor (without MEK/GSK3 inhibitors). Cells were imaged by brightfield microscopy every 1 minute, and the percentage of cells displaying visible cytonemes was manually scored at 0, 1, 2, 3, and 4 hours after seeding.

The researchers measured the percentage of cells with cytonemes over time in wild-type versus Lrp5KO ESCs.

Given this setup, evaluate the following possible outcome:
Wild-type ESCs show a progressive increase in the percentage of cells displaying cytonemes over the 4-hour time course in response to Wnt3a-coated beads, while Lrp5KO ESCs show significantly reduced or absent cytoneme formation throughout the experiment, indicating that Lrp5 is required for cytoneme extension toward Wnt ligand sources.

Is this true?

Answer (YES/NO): NO